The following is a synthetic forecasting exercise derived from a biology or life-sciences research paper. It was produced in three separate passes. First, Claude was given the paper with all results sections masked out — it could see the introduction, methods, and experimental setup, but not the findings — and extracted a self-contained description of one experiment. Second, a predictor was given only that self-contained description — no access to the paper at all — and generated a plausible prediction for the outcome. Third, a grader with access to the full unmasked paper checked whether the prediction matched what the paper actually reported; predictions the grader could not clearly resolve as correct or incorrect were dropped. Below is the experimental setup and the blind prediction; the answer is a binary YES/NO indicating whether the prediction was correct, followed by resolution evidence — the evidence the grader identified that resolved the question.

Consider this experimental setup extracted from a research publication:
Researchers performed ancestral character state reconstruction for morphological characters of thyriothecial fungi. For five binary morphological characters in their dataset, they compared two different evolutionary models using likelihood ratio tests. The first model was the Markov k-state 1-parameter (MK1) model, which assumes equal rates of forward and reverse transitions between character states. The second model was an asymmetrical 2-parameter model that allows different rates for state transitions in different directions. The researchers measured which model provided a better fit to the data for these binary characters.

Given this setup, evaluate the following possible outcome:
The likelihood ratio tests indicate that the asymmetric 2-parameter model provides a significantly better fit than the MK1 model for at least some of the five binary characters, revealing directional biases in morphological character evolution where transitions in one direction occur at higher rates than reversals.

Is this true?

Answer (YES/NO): NO